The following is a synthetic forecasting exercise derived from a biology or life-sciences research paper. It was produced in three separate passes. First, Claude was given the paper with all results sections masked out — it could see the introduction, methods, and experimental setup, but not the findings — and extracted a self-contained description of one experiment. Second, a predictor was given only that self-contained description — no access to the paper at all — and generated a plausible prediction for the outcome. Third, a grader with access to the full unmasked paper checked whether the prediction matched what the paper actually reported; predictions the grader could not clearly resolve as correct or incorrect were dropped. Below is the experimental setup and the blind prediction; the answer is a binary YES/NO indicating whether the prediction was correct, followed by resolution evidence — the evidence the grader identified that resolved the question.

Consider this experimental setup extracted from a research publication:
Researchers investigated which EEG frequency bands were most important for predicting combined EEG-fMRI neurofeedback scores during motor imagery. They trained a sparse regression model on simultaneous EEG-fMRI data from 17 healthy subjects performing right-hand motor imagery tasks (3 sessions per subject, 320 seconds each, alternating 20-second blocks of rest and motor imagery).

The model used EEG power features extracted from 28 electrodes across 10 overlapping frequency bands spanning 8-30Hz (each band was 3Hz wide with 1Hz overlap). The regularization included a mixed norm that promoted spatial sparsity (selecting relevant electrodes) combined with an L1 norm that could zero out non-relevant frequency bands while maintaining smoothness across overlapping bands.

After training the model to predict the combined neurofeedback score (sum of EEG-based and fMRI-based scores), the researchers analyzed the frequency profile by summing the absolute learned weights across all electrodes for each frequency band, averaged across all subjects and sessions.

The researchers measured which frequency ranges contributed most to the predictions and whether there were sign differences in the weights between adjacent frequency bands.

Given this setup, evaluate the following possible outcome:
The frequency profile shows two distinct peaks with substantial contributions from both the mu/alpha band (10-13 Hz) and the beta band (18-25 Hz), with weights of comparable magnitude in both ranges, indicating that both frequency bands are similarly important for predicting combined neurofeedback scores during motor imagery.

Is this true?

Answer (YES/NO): NO